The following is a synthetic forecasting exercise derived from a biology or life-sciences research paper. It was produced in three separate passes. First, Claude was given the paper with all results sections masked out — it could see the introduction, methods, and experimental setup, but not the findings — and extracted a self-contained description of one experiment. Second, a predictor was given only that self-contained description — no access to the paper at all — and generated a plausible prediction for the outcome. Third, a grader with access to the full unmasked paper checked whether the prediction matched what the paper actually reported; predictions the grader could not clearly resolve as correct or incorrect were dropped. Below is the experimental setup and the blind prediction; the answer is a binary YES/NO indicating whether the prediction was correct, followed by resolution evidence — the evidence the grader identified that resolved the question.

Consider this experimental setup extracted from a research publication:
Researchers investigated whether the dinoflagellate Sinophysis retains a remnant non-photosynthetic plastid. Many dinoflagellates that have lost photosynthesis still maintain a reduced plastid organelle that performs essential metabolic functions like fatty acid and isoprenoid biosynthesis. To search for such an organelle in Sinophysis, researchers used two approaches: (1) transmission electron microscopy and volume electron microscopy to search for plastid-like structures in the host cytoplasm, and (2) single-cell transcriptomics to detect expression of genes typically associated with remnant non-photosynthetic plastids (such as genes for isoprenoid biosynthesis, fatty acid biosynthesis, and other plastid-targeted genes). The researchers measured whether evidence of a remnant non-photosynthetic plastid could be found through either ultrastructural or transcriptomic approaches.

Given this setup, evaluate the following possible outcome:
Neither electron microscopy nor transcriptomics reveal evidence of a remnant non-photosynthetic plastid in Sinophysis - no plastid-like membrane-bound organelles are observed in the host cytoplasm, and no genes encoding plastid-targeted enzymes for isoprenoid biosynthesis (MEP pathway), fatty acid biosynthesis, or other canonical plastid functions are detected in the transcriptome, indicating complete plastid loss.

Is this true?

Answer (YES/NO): NO